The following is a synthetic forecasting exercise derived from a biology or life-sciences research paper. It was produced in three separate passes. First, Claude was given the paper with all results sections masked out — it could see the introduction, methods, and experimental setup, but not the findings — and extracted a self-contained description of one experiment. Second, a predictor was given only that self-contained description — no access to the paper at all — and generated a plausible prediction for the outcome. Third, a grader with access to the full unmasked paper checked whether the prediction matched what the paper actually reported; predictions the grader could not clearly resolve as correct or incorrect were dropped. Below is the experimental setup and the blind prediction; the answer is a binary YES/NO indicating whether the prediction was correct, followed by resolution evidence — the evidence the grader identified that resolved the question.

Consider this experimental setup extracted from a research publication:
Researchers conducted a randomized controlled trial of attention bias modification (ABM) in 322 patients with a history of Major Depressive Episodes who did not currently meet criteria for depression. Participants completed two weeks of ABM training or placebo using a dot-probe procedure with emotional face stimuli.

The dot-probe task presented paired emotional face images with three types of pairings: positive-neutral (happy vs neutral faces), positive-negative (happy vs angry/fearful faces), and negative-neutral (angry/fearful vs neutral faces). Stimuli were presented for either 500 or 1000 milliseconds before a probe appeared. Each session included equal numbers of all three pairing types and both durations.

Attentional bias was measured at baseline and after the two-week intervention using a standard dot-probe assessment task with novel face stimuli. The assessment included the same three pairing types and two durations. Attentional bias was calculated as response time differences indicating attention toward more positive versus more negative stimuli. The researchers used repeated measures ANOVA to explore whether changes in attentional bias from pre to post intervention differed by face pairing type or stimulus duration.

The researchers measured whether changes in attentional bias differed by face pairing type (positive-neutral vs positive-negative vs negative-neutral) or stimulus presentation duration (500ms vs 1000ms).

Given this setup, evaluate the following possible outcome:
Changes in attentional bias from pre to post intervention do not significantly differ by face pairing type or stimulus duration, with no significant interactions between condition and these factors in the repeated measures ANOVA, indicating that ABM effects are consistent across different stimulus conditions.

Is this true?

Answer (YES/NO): NO